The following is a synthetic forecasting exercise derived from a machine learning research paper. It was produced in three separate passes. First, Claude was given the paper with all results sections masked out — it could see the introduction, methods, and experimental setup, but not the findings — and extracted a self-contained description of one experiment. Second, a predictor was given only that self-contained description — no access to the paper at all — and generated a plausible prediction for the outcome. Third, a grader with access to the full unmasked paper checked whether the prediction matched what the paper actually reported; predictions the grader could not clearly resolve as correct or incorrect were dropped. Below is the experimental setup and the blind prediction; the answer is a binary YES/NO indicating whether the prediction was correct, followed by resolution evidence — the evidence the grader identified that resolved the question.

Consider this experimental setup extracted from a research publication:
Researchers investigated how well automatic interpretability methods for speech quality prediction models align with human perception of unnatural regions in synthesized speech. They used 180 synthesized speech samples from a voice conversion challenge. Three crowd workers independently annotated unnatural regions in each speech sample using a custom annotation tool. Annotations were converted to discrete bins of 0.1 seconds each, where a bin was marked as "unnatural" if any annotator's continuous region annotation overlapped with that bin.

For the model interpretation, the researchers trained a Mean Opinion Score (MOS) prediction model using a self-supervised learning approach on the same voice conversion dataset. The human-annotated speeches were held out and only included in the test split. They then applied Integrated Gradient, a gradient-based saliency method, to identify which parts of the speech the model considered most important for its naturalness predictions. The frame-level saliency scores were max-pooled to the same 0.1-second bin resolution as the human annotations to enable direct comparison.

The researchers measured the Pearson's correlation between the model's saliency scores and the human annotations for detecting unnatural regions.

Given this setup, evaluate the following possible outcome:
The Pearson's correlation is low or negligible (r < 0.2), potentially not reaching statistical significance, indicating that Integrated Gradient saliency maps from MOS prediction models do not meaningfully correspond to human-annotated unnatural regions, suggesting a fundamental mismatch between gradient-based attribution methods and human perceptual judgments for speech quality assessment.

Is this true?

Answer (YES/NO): YES